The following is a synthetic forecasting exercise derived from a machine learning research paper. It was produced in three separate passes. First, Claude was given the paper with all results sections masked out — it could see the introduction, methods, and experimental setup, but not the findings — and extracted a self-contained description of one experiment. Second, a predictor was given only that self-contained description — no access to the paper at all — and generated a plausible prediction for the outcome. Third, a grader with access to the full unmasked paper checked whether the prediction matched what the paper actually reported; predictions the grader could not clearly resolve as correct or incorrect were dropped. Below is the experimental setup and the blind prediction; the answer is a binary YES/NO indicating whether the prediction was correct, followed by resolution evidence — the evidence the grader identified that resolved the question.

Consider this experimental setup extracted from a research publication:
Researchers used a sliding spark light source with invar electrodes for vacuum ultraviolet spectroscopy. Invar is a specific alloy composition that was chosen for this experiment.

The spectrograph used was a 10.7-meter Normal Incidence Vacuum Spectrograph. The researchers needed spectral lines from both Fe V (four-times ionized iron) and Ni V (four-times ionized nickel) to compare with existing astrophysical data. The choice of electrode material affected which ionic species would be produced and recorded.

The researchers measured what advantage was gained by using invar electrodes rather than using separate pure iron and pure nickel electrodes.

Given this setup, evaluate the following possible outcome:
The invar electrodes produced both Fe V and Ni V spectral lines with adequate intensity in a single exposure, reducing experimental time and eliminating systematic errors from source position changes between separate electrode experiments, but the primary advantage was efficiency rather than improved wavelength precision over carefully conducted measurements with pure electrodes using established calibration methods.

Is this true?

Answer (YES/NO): NO